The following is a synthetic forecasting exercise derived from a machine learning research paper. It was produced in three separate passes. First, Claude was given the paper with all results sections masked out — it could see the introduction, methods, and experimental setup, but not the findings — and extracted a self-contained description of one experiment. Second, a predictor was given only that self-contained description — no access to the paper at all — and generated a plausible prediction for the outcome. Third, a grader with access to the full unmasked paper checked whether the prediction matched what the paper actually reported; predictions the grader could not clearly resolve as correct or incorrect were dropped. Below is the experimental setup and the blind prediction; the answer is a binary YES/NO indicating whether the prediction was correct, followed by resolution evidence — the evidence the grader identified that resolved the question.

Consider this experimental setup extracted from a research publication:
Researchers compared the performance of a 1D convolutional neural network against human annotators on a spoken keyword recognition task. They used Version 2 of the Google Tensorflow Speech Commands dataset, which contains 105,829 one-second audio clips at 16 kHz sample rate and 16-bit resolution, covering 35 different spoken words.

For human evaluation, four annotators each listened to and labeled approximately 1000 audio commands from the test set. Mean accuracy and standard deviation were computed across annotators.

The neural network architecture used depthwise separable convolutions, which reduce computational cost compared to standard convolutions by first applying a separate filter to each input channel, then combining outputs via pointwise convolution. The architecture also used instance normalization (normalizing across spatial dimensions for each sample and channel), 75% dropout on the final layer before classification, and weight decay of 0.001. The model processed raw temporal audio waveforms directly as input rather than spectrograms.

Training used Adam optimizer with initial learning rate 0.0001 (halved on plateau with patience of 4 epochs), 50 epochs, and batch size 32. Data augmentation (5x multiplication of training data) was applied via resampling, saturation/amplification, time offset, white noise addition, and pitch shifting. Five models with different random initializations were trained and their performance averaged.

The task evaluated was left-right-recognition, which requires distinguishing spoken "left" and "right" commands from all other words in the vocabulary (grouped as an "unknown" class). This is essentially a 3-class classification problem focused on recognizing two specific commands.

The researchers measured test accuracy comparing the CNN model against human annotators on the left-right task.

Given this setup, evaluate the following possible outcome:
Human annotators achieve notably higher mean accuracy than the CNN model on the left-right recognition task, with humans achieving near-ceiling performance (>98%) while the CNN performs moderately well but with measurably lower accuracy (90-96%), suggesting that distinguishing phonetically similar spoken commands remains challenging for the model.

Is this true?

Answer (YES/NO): NO